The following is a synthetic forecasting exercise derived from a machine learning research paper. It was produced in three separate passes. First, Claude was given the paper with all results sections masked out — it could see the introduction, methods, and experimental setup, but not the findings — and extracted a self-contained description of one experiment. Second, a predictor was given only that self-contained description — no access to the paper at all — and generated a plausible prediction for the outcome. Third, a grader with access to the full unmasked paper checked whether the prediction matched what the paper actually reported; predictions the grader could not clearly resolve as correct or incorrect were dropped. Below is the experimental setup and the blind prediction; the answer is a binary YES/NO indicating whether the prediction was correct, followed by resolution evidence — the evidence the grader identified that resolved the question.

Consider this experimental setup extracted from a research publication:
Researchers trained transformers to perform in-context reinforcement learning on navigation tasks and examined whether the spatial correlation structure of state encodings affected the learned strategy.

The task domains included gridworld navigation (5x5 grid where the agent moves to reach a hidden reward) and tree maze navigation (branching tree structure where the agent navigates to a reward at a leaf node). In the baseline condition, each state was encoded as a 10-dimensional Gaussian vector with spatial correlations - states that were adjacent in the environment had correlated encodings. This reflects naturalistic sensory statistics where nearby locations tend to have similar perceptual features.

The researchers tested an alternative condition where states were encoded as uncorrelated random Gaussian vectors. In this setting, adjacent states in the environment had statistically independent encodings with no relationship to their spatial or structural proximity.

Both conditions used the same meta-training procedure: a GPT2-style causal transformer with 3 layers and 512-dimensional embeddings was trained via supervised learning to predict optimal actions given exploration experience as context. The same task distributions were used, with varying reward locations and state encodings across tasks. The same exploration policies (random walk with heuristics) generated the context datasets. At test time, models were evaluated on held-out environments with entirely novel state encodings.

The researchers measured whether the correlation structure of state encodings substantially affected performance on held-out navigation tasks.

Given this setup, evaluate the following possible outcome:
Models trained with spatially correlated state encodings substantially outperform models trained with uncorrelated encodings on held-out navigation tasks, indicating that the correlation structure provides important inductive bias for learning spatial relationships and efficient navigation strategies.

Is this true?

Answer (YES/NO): NO